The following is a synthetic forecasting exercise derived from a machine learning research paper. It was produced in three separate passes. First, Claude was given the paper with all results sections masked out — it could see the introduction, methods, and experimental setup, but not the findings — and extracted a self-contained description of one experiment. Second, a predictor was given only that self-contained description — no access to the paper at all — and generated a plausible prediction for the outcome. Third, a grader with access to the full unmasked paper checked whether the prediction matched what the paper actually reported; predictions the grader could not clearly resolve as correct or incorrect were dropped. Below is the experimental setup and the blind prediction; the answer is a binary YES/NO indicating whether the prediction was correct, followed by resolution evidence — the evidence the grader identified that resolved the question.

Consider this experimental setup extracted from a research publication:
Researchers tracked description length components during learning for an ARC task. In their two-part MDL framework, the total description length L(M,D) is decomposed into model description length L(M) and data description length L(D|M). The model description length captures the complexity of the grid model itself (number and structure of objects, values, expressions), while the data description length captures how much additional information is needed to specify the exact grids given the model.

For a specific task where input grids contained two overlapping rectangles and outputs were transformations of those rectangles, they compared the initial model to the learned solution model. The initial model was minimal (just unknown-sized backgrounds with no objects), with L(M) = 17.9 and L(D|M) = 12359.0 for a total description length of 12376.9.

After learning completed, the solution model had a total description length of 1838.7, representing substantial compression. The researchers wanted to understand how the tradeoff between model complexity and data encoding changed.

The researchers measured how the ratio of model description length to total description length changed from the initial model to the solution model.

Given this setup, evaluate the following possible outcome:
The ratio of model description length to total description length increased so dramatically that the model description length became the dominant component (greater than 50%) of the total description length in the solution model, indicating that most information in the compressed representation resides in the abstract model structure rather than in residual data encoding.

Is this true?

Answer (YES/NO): NO